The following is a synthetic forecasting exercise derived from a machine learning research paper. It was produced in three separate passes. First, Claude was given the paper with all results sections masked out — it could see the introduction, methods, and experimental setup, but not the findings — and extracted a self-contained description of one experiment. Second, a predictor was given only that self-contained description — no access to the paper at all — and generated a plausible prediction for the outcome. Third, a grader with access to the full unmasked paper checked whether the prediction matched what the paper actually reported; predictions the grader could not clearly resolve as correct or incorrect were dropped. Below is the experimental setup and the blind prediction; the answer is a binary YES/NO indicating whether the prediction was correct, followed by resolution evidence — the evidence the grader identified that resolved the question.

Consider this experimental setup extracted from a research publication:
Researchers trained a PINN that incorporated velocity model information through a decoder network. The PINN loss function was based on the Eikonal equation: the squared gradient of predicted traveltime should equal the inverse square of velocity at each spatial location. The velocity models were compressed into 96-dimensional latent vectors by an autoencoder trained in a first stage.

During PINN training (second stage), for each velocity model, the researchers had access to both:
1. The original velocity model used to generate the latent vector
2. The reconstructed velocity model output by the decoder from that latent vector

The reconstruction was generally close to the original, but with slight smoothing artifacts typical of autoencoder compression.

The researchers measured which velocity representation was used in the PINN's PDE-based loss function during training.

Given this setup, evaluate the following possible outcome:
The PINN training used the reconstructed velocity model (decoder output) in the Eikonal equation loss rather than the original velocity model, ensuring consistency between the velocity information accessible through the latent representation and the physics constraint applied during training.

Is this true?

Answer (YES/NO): YES